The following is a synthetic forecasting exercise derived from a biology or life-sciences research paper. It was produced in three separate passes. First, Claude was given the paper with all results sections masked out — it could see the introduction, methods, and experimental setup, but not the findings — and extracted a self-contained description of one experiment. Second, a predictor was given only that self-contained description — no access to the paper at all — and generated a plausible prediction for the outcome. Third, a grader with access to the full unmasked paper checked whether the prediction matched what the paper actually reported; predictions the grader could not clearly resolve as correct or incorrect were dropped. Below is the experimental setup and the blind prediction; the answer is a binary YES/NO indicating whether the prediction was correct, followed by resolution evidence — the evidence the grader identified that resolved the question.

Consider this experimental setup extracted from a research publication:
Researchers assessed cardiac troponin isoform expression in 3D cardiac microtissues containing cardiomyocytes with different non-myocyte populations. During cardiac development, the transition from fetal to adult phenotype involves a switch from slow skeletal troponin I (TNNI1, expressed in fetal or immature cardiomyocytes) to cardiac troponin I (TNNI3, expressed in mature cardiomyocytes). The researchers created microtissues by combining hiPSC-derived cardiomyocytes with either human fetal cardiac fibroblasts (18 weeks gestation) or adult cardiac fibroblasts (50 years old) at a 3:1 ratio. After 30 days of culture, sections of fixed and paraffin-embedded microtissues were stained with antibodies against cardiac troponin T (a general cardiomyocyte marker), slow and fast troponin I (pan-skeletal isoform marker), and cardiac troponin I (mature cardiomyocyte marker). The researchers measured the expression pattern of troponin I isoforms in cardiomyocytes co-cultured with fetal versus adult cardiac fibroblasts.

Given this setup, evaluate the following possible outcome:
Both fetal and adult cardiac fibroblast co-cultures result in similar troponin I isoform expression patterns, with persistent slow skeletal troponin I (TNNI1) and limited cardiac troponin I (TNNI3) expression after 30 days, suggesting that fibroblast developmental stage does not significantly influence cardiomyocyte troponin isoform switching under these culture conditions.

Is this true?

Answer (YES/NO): NO